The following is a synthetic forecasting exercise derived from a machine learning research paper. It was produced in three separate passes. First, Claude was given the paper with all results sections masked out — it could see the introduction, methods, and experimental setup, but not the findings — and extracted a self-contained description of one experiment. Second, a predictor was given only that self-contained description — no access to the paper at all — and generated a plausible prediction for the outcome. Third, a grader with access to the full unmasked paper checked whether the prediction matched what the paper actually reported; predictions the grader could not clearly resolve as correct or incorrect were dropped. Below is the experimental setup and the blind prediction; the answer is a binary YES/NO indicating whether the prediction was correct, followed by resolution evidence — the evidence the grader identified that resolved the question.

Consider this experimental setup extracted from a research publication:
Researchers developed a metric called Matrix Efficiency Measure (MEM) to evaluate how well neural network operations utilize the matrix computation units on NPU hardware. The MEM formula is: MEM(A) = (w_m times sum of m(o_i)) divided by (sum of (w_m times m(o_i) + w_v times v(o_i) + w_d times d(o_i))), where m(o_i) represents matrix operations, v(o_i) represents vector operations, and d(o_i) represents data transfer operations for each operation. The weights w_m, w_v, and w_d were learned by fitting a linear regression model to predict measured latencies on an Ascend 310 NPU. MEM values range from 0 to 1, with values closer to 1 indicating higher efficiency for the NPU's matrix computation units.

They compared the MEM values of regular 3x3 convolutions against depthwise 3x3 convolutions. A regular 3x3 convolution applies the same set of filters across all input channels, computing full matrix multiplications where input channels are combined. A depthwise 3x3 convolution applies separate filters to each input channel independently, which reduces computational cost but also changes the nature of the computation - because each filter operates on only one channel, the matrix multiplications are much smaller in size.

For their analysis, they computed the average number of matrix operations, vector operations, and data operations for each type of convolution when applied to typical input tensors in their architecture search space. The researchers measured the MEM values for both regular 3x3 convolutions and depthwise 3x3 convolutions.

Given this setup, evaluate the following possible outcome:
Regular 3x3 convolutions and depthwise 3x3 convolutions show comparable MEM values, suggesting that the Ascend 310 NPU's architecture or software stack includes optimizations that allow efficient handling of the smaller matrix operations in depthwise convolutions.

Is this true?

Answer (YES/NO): NO